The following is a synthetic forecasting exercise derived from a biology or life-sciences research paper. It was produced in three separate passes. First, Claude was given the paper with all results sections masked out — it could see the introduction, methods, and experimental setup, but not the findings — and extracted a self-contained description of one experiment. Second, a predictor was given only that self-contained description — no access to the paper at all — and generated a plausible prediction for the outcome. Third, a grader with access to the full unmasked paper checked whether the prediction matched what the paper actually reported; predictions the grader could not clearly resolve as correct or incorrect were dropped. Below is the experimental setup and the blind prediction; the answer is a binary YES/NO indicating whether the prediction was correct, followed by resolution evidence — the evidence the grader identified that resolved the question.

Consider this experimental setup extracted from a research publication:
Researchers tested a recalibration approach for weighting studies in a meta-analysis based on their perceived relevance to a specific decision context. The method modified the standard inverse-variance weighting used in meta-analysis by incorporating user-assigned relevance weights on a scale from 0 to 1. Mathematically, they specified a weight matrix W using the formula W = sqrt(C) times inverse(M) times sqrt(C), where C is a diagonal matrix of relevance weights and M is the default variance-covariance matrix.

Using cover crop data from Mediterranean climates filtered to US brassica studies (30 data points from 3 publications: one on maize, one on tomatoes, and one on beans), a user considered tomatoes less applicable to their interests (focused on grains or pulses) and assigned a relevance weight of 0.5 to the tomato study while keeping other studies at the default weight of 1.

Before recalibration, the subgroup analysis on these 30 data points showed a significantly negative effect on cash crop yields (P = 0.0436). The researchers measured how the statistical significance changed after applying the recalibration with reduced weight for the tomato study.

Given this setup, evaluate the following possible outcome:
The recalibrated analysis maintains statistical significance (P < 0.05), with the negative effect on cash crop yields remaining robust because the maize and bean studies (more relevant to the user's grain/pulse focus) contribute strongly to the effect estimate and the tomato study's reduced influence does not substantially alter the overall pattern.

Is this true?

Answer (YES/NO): YES